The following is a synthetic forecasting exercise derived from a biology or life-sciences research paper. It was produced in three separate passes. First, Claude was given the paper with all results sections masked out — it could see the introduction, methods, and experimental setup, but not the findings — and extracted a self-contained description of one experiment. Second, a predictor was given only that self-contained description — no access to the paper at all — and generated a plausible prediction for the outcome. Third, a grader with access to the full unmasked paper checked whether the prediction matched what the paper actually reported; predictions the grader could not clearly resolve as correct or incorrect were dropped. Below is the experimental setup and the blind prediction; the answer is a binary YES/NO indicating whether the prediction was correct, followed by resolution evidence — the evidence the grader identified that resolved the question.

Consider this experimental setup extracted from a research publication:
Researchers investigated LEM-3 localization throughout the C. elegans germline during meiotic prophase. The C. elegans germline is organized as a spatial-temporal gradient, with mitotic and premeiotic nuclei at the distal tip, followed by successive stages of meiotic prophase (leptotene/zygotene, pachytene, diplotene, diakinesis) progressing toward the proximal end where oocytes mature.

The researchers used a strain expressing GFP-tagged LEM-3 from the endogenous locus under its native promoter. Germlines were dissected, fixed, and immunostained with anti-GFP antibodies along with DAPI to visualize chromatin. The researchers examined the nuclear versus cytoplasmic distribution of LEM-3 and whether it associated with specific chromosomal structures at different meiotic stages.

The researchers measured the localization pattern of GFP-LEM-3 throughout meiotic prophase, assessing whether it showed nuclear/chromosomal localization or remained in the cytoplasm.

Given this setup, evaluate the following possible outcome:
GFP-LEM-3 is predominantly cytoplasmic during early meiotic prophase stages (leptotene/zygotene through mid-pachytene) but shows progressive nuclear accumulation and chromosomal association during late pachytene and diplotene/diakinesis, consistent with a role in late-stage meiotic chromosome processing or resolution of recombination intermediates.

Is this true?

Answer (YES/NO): NO